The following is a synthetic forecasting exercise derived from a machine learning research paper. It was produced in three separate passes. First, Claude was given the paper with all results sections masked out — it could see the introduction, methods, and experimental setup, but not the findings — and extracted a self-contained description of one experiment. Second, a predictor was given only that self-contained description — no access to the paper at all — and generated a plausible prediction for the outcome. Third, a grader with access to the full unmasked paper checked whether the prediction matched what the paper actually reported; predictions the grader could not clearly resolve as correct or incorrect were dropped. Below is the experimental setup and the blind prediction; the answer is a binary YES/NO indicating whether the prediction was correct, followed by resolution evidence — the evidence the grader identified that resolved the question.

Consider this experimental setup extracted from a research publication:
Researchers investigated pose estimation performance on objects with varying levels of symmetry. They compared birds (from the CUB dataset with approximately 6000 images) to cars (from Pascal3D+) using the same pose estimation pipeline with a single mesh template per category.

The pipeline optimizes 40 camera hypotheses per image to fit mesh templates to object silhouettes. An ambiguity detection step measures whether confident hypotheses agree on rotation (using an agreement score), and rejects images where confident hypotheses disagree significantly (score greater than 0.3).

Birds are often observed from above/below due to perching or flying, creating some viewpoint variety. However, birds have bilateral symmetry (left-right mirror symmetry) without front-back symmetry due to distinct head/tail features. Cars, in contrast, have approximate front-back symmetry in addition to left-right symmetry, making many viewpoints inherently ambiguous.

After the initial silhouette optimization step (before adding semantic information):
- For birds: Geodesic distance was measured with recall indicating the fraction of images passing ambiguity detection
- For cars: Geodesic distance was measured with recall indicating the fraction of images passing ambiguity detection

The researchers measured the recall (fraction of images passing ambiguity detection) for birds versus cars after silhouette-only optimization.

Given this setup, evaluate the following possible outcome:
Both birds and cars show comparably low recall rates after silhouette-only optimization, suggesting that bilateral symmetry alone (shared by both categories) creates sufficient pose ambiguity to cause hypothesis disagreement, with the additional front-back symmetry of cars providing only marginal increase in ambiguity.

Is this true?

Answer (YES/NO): NO